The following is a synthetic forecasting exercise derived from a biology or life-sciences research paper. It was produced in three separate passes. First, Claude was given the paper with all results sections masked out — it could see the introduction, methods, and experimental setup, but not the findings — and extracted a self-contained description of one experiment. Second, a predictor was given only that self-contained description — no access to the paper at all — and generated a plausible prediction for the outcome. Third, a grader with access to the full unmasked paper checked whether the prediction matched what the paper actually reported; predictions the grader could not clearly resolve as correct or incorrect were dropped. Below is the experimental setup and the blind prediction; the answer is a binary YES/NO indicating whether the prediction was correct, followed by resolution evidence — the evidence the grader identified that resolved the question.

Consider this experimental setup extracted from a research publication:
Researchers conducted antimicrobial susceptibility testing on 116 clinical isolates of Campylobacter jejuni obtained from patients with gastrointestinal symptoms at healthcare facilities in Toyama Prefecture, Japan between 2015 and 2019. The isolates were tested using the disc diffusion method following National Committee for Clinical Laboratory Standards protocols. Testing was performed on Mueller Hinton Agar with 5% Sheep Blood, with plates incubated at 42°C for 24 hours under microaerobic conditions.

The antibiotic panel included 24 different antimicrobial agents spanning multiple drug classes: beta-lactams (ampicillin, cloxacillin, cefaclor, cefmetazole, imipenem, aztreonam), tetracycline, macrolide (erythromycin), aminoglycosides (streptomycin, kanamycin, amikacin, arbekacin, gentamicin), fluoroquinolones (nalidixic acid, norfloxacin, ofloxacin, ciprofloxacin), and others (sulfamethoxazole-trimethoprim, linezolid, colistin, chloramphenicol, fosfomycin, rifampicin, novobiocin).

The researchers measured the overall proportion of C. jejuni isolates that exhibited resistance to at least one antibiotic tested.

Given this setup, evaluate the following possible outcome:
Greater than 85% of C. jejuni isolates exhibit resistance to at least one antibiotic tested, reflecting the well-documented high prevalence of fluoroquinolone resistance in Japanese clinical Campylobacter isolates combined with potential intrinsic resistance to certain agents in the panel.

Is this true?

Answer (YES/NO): NO